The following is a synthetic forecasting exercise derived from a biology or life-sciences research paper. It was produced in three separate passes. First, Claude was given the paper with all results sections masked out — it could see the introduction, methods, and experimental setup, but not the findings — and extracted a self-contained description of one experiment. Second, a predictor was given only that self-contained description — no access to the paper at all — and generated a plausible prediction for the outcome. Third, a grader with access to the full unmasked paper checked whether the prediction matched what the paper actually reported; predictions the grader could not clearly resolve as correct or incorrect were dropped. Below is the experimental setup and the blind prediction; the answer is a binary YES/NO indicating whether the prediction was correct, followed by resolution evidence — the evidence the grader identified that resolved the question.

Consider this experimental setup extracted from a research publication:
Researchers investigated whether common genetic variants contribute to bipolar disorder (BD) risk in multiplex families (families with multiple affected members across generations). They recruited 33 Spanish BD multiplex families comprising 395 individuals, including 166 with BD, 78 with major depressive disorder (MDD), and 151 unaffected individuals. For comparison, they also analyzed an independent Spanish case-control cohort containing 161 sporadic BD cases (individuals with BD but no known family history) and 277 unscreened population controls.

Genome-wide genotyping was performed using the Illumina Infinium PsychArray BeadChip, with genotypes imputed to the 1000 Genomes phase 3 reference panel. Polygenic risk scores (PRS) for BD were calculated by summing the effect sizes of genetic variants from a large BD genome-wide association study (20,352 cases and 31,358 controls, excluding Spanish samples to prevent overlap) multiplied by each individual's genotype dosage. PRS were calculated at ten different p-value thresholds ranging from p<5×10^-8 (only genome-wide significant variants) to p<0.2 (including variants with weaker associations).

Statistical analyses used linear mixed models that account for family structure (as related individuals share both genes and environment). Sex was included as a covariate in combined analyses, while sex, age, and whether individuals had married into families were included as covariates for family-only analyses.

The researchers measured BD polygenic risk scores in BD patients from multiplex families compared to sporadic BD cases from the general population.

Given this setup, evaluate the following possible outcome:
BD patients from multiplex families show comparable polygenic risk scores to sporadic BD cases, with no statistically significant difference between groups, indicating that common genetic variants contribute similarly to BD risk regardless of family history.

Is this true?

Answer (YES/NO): NO